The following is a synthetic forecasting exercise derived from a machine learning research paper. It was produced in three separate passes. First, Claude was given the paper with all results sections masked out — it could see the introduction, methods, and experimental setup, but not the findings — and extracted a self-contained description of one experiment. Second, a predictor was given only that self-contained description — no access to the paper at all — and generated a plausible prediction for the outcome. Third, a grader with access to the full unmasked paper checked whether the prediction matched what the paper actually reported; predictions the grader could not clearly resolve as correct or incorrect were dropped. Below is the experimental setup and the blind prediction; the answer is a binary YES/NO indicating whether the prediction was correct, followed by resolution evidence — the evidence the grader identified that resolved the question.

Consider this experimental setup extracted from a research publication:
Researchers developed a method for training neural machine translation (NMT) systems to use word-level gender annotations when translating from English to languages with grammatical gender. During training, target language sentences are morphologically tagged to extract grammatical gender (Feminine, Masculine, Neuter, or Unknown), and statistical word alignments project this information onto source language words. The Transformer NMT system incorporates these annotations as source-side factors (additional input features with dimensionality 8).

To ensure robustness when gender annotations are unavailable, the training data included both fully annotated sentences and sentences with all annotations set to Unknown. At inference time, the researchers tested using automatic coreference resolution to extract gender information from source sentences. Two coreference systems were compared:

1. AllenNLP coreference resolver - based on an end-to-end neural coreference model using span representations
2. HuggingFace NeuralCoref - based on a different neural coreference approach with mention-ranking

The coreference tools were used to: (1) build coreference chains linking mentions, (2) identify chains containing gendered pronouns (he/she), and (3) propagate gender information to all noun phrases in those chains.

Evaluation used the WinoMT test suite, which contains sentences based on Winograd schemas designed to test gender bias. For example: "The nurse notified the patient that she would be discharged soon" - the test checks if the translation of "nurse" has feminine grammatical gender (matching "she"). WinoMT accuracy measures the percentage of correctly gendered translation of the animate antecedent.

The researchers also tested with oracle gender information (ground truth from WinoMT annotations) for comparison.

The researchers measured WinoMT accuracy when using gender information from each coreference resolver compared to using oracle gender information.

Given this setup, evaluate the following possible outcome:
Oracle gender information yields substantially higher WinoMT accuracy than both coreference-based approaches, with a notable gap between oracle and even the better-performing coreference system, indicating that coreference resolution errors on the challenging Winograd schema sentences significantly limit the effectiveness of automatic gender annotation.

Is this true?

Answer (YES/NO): NO